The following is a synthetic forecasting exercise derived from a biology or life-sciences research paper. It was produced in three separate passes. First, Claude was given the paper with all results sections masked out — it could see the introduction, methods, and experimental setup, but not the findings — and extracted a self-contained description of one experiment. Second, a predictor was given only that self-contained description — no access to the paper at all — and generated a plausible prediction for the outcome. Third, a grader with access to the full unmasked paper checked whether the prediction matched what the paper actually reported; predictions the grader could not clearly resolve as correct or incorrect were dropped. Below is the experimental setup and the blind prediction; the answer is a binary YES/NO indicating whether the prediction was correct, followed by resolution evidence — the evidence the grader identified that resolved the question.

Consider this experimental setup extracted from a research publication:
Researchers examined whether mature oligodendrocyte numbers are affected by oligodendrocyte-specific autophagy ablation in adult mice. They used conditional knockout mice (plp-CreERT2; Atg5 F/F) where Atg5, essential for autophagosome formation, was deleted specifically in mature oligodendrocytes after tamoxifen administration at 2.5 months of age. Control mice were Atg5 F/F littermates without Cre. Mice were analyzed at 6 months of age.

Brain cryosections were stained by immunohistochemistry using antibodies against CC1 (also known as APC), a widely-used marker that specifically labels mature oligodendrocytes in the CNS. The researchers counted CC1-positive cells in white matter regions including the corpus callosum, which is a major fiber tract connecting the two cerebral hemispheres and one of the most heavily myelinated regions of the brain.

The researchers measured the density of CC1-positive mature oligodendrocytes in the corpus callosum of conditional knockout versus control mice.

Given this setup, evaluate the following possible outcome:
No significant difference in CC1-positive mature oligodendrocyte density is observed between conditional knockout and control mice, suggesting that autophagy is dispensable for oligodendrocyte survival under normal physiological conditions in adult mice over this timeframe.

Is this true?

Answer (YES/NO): YES